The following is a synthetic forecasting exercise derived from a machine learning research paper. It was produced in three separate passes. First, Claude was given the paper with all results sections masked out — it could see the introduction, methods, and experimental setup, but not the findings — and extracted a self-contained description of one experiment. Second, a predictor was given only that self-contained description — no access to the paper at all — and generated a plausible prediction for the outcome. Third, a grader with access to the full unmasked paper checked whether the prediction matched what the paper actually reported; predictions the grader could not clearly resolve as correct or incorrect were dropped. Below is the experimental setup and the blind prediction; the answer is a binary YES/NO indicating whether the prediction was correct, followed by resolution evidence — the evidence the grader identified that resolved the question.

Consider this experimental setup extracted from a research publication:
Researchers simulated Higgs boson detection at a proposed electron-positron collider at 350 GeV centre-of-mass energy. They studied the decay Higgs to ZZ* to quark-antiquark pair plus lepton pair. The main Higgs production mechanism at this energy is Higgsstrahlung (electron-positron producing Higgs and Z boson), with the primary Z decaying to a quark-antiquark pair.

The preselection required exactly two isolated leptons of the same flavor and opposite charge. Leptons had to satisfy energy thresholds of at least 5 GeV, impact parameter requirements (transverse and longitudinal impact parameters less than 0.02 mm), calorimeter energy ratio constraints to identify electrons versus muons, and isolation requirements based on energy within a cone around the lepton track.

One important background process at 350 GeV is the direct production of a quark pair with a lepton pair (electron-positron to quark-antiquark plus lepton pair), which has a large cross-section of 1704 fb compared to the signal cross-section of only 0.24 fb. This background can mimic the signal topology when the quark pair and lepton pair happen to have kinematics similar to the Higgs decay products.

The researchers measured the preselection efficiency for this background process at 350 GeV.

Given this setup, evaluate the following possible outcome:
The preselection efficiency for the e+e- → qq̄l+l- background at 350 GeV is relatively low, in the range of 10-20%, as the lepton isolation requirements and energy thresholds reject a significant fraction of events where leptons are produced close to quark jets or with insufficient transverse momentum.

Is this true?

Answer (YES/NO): YES